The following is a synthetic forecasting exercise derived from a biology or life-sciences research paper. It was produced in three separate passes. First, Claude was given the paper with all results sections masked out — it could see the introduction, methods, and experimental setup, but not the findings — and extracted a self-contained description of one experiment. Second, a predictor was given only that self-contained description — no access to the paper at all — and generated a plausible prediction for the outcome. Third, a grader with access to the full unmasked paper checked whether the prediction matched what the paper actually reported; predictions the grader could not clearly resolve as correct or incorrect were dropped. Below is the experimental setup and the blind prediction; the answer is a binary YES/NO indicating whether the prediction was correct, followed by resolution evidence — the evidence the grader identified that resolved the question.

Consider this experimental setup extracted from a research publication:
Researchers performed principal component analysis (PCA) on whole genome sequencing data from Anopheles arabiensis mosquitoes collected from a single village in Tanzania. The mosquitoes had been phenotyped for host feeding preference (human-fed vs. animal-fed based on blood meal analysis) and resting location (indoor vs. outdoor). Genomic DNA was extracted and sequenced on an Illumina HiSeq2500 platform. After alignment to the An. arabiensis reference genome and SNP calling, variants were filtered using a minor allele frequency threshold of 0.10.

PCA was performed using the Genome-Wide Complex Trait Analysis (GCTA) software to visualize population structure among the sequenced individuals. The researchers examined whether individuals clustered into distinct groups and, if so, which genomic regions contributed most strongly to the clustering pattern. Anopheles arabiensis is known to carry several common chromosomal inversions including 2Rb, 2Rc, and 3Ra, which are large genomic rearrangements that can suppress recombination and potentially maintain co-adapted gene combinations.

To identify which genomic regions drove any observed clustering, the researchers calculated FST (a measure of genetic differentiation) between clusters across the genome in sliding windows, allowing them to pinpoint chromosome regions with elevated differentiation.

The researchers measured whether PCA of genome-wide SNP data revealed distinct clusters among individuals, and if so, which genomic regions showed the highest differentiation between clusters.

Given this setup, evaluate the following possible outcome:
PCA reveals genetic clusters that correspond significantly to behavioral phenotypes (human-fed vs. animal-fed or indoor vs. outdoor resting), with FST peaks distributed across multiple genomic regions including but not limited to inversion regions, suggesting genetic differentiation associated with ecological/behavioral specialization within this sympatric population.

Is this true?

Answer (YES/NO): NO